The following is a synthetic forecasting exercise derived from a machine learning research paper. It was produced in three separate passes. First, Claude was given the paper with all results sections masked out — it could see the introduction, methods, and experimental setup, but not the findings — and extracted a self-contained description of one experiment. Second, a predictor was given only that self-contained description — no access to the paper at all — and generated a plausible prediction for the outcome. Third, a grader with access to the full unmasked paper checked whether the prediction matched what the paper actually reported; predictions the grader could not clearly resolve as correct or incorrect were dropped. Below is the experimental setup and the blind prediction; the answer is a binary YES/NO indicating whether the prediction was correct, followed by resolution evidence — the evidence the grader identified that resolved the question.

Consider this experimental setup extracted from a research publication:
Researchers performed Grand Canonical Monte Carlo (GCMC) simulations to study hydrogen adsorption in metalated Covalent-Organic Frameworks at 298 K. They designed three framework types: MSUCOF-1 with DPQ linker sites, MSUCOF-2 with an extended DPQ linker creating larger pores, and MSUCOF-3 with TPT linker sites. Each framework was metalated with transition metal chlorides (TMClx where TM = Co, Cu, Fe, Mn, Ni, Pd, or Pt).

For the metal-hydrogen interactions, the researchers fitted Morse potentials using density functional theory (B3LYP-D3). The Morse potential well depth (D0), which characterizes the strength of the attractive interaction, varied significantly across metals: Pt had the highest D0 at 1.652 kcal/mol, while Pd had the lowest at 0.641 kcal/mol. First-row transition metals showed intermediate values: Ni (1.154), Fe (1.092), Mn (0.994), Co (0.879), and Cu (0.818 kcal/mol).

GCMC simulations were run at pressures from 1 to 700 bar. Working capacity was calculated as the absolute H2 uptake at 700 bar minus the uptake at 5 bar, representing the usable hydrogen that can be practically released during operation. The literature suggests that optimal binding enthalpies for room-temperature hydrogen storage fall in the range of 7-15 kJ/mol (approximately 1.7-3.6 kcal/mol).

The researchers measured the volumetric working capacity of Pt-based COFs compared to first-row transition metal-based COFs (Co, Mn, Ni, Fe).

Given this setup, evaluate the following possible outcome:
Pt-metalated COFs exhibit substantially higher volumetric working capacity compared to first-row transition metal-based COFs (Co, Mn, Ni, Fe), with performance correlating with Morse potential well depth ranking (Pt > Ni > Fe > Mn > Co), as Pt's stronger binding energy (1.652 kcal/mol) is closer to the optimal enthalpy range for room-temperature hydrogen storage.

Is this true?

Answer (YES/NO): NO